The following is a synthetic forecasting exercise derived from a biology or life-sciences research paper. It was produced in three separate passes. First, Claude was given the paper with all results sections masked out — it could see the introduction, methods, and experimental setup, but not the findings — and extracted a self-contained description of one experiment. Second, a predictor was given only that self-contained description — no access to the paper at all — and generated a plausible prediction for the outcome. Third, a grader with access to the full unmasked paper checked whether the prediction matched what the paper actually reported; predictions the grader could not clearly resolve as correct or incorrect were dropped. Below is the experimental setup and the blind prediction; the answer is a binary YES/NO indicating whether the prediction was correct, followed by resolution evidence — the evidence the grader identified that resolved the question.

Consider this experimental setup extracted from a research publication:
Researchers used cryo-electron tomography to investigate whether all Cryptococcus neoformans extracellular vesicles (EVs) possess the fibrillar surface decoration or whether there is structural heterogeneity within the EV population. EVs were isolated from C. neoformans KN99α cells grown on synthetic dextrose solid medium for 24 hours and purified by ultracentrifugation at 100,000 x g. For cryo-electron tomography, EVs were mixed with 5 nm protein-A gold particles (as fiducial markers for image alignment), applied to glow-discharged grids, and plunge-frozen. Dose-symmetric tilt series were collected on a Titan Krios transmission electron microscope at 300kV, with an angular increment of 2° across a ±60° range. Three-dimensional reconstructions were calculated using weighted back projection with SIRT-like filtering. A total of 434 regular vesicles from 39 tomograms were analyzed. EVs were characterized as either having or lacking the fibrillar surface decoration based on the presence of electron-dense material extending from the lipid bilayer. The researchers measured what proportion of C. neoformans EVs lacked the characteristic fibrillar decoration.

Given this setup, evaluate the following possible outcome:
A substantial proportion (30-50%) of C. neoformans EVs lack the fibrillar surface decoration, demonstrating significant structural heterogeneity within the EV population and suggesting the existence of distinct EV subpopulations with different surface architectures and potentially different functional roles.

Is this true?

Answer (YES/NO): NO